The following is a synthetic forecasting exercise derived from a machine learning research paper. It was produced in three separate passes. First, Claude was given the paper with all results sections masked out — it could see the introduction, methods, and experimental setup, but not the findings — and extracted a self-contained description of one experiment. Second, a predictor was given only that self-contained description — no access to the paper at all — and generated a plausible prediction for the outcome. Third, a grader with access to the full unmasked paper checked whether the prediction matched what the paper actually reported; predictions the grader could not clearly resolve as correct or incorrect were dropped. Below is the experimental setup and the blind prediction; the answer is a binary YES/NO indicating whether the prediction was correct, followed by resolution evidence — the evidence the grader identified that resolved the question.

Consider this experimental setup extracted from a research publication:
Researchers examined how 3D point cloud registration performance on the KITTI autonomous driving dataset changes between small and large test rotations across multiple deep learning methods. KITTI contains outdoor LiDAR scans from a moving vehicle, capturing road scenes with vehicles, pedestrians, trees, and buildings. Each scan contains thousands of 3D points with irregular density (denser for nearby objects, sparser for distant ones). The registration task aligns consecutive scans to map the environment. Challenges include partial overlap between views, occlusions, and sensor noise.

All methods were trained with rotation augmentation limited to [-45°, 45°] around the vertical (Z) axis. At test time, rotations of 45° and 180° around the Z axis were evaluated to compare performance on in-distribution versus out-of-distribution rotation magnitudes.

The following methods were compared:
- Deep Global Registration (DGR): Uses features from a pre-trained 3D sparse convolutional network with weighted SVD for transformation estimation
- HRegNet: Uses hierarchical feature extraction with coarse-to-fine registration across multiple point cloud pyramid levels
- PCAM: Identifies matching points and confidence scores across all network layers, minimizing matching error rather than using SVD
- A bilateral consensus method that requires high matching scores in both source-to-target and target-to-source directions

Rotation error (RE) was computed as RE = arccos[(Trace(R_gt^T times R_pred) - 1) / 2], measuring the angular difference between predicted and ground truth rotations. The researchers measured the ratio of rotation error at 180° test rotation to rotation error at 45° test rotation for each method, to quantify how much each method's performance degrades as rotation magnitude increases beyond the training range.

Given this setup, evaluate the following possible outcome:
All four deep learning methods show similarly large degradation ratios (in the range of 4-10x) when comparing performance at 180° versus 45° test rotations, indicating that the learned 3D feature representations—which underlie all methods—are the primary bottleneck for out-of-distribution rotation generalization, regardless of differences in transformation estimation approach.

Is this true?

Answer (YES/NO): NO